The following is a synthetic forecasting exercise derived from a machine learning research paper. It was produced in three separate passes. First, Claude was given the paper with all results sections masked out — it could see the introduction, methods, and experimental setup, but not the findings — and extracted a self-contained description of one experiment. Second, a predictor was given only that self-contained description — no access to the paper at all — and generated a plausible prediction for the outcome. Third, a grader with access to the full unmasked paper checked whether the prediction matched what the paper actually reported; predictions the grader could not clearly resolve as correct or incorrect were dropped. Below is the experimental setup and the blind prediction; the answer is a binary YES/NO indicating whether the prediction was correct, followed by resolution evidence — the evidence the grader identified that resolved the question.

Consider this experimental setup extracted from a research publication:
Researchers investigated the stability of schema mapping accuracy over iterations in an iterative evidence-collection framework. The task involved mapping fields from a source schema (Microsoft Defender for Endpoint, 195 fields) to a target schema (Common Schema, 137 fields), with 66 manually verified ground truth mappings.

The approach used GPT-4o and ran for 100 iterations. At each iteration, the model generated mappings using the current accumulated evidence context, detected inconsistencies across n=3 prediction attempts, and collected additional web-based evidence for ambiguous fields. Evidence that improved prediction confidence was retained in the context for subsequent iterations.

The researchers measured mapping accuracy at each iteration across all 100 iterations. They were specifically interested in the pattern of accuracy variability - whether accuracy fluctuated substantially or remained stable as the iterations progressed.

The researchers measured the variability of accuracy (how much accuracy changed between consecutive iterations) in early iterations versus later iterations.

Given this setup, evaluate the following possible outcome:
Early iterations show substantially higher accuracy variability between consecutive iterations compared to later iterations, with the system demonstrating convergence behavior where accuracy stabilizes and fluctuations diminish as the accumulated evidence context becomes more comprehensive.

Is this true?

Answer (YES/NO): YES